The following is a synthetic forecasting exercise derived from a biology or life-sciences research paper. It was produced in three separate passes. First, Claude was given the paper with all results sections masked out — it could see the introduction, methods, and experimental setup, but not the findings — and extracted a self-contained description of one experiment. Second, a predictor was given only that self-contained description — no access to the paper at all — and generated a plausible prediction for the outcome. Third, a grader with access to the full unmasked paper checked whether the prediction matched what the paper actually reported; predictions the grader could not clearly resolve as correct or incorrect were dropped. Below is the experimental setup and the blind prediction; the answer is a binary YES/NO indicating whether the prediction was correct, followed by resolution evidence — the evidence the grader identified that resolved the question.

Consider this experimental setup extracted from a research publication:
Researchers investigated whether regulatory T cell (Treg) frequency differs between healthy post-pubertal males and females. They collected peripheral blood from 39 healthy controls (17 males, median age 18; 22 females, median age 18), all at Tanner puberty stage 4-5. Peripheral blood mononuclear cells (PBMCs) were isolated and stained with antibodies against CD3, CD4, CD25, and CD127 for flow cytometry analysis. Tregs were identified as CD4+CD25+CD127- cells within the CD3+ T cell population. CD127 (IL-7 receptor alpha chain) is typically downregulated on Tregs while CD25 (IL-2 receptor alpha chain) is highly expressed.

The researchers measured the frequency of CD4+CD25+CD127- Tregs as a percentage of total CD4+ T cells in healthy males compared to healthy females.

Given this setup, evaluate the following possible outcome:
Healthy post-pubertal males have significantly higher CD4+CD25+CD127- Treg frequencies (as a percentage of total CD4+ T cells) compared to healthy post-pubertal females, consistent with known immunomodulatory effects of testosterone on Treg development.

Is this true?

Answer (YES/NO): YES